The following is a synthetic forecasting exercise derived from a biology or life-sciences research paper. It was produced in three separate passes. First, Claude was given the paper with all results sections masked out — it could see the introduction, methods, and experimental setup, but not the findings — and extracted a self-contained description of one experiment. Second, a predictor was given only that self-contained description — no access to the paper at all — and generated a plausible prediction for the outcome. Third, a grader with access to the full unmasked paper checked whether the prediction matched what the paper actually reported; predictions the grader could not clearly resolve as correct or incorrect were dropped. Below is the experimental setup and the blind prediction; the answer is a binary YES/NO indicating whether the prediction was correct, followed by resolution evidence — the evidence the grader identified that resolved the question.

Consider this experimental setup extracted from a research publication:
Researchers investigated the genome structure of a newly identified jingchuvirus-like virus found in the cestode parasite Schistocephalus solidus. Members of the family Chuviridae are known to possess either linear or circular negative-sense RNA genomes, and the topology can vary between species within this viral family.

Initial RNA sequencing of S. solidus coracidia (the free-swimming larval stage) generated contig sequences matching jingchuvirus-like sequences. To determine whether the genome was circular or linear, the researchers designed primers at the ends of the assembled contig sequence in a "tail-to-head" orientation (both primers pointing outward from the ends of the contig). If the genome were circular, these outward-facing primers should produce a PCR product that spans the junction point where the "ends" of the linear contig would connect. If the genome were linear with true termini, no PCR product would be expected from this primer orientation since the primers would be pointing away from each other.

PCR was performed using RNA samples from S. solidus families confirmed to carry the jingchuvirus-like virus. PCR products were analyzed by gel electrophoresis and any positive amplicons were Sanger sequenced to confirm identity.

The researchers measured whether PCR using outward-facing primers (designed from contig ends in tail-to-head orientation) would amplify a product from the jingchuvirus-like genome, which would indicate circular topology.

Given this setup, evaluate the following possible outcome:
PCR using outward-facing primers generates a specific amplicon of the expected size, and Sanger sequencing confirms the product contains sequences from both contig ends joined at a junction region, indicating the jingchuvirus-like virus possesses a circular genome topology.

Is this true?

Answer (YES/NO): YES